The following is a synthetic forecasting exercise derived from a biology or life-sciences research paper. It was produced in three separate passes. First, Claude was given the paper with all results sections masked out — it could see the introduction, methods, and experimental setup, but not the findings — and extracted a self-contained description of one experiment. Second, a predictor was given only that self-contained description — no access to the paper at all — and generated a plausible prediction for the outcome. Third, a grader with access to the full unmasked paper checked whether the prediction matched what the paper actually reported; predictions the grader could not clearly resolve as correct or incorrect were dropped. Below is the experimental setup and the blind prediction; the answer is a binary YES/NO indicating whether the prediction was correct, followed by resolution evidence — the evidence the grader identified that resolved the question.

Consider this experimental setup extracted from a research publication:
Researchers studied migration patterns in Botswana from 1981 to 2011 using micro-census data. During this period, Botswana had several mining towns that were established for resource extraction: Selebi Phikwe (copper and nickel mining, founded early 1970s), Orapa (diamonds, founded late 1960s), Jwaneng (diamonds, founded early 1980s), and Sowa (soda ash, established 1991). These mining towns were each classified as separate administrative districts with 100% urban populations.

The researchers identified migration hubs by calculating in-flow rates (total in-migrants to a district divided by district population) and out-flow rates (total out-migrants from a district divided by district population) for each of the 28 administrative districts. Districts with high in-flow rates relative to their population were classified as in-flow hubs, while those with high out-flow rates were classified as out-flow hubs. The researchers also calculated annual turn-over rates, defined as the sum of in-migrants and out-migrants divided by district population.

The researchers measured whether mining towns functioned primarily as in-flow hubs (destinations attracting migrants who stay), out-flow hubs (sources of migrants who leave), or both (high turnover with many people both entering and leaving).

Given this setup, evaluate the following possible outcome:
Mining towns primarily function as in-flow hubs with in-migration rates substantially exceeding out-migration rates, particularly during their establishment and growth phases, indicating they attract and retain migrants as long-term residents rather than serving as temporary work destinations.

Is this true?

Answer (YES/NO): NO